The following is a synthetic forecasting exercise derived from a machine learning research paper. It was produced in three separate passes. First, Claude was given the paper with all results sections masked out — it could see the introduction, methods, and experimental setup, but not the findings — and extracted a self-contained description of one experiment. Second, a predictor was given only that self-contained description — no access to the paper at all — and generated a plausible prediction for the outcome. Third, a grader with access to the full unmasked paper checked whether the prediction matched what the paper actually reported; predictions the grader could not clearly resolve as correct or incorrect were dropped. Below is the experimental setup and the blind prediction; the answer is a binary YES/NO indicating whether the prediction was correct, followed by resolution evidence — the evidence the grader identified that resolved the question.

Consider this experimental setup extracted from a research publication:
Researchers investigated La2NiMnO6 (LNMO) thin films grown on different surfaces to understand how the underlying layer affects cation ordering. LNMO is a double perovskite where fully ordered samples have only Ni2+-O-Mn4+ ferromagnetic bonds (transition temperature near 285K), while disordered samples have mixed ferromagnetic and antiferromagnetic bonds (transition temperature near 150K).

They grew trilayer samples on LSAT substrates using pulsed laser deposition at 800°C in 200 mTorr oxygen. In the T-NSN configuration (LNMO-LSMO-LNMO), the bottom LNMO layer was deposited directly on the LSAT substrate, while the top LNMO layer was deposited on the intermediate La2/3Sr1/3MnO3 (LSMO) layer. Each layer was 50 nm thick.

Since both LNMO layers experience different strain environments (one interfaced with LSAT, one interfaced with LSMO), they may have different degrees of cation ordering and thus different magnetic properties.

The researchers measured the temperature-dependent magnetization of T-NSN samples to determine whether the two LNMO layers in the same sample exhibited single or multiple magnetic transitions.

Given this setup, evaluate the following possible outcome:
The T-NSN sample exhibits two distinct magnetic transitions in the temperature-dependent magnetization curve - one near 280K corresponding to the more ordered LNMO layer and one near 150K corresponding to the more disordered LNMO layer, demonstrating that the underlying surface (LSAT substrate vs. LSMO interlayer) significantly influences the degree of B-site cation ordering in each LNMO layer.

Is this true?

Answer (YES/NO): NO